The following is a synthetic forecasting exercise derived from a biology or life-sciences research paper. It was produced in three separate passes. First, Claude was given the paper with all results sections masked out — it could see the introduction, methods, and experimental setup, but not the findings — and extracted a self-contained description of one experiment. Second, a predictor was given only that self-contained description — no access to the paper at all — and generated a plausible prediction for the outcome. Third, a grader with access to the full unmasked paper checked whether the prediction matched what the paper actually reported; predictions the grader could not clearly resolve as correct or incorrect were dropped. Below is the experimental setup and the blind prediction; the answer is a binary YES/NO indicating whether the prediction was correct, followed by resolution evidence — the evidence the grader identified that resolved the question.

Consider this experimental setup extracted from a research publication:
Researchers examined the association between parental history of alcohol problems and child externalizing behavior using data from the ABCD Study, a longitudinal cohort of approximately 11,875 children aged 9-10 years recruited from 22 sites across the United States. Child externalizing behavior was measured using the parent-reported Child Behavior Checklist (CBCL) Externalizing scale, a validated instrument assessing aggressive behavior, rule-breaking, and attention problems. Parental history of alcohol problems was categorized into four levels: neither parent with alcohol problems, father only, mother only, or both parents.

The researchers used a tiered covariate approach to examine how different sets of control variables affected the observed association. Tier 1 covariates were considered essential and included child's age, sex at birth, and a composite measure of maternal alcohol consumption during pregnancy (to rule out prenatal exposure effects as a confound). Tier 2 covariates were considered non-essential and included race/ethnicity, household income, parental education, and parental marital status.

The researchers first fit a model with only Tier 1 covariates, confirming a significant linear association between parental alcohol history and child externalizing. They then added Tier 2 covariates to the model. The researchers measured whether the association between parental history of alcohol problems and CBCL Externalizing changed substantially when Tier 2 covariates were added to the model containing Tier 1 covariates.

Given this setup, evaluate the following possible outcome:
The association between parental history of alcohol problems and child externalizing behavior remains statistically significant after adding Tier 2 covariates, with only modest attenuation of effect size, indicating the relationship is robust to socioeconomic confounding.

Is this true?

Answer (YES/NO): YES